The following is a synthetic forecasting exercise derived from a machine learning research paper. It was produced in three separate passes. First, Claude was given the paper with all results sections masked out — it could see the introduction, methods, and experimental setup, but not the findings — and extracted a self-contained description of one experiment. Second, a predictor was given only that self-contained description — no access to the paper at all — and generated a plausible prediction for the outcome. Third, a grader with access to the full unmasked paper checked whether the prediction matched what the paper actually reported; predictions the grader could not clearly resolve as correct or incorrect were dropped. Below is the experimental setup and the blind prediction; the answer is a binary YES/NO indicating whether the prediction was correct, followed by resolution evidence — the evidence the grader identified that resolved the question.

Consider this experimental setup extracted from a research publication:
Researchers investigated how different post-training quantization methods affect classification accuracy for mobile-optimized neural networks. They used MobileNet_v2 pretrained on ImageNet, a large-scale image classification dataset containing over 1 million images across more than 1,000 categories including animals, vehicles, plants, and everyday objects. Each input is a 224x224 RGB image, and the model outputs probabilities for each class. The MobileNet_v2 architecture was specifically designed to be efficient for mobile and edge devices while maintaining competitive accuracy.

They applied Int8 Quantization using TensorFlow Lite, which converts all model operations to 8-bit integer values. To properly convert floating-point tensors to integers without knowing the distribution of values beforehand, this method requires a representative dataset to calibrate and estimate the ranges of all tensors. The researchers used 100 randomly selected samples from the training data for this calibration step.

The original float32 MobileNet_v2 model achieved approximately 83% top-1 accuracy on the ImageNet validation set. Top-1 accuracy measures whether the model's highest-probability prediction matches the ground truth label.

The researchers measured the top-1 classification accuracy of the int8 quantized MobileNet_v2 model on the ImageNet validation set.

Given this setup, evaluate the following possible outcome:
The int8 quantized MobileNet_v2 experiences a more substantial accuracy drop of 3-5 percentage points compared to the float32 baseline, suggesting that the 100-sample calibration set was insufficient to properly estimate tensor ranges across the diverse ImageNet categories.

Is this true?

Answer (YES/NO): NO